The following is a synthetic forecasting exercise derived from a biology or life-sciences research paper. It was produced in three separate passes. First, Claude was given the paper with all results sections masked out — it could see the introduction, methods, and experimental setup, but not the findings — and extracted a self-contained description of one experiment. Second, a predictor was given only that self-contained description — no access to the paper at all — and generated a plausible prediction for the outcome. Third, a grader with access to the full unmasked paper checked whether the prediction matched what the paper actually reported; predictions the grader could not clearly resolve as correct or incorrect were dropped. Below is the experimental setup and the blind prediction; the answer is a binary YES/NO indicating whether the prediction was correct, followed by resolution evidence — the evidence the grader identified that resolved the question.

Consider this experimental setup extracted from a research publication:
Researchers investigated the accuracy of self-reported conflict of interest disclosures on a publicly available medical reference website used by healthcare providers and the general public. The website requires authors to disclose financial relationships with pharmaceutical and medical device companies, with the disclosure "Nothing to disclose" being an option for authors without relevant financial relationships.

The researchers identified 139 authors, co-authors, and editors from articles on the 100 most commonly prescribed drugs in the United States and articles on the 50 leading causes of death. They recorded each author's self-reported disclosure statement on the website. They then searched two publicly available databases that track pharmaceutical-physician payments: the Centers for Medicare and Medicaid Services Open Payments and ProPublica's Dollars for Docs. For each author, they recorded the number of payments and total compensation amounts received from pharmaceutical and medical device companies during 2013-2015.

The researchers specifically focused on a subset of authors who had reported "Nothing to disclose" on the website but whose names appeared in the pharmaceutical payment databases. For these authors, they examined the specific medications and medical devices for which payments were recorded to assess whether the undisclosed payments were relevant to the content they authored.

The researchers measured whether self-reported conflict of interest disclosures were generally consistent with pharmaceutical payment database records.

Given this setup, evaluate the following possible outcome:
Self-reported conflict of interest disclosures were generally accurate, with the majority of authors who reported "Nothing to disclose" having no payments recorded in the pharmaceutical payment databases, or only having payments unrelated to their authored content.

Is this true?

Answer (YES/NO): NO